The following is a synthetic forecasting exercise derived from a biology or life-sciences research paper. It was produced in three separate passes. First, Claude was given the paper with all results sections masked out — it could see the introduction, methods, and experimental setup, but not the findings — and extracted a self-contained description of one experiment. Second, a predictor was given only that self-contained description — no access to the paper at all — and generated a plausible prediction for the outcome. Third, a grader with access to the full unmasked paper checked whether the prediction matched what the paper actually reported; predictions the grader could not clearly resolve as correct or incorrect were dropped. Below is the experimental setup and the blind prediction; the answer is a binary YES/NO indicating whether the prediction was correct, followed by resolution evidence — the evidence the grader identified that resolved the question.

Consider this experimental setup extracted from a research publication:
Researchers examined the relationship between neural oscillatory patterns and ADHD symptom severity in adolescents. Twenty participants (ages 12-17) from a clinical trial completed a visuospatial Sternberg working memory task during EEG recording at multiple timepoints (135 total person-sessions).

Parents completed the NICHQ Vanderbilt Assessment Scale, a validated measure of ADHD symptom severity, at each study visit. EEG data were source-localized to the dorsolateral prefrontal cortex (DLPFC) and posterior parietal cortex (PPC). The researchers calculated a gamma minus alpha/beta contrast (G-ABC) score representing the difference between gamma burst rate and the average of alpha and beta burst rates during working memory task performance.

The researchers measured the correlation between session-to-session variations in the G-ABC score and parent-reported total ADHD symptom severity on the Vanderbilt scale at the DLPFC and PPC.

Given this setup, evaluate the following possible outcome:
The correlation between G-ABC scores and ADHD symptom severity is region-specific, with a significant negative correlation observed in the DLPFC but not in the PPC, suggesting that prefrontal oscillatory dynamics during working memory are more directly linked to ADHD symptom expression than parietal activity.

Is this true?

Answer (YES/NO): NO